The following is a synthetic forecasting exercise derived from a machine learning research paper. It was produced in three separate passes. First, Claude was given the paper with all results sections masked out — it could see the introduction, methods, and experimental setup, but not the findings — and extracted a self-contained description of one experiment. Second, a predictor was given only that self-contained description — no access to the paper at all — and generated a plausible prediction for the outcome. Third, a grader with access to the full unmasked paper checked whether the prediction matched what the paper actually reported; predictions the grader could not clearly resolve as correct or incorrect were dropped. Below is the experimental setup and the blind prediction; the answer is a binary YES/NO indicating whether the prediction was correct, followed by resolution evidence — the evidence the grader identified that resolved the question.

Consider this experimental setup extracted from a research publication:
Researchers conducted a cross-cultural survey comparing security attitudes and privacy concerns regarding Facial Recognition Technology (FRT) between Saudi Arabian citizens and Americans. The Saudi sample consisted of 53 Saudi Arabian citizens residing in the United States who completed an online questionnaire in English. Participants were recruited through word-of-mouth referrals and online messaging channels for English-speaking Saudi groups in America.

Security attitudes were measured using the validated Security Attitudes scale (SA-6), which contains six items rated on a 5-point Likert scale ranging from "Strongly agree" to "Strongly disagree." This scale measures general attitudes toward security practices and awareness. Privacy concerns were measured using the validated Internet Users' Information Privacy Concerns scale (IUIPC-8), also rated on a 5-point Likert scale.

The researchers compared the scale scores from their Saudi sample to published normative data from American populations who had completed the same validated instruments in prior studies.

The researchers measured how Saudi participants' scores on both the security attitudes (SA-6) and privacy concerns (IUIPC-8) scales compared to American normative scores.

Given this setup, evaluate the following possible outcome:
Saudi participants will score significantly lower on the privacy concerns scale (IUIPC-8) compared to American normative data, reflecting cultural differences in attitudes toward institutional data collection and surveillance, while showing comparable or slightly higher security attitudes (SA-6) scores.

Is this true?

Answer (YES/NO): NO